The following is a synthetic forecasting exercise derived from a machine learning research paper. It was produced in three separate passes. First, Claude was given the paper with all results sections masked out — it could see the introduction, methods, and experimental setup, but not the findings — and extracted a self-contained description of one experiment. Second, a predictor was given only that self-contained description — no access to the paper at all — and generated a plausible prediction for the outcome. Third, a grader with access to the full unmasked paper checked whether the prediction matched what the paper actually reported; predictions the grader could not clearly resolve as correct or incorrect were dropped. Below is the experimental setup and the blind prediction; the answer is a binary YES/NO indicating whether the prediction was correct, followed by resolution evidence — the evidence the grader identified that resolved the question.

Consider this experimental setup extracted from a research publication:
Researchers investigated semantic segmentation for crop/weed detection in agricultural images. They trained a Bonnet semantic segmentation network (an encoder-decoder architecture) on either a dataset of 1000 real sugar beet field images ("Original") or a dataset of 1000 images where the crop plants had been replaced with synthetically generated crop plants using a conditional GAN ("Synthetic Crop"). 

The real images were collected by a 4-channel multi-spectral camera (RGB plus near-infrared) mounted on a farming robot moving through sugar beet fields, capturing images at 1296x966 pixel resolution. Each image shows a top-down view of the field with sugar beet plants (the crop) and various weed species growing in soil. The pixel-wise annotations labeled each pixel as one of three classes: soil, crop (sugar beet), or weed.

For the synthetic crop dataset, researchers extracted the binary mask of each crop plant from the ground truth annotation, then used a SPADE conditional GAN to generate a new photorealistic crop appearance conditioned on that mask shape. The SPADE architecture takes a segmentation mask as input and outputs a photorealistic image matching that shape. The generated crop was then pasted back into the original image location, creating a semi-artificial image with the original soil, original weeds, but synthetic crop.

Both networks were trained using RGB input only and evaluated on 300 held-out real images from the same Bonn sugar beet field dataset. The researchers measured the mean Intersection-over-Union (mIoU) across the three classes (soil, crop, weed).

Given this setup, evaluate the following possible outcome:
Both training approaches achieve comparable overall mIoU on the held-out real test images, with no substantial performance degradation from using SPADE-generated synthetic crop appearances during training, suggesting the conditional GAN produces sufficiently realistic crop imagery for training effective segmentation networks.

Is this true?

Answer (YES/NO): YES